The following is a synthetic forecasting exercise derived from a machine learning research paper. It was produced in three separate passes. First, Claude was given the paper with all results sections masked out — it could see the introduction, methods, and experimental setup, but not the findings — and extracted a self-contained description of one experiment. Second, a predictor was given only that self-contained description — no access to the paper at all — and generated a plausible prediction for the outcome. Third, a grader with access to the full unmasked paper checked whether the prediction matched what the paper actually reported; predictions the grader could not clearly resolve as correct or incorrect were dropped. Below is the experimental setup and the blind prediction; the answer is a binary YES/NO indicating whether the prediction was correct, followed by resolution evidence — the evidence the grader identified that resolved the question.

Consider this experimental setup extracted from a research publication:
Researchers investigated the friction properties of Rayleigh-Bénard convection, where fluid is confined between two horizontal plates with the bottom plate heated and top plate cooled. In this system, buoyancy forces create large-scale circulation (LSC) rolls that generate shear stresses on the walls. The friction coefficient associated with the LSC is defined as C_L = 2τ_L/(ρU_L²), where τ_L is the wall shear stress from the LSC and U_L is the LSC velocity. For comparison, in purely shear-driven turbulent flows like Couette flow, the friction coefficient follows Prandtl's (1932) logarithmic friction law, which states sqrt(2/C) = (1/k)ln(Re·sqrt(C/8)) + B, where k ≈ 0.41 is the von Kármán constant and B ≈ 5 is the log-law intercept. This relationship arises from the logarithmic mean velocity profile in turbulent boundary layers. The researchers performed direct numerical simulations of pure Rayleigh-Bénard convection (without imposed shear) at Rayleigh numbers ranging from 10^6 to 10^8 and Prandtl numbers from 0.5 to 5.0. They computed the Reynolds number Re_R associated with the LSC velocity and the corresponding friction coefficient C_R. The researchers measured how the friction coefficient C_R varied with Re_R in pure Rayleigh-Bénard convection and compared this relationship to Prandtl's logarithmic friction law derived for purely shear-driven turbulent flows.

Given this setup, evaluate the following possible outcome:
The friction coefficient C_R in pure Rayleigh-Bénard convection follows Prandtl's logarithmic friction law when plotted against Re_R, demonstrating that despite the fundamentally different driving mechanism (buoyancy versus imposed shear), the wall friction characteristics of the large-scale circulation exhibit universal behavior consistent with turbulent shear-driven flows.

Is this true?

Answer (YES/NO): NO